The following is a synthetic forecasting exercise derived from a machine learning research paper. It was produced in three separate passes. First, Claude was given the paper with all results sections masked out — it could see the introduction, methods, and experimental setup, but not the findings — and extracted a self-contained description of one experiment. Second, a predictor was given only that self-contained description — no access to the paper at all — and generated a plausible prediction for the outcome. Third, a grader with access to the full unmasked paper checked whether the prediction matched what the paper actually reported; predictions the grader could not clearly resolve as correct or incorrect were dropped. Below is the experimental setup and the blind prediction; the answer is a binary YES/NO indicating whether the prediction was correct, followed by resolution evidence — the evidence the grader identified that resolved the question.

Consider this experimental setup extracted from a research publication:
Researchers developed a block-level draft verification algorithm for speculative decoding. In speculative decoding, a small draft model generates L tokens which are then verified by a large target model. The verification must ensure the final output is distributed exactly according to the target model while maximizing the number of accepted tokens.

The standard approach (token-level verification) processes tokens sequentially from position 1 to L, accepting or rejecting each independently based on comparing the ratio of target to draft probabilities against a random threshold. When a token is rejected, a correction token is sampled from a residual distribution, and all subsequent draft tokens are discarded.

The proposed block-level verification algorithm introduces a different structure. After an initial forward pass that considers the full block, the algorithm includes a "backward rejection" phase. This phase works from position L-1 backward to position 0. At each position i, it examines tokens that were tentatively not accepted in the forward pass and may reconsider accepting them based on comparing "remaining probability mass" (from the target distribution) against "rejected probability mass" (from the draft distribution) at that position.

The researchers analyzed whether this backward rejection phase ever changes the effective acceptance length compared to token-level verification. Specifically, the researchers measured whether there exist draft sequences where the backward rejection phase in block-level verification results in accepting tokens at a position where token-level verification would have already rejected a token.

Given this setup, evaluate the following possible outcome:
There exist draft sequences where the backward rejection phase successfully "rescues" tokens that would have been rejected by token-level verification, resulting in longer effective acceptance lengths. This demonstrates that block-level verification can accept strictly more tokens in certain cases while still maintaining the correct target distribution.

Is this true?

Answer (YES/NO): YES